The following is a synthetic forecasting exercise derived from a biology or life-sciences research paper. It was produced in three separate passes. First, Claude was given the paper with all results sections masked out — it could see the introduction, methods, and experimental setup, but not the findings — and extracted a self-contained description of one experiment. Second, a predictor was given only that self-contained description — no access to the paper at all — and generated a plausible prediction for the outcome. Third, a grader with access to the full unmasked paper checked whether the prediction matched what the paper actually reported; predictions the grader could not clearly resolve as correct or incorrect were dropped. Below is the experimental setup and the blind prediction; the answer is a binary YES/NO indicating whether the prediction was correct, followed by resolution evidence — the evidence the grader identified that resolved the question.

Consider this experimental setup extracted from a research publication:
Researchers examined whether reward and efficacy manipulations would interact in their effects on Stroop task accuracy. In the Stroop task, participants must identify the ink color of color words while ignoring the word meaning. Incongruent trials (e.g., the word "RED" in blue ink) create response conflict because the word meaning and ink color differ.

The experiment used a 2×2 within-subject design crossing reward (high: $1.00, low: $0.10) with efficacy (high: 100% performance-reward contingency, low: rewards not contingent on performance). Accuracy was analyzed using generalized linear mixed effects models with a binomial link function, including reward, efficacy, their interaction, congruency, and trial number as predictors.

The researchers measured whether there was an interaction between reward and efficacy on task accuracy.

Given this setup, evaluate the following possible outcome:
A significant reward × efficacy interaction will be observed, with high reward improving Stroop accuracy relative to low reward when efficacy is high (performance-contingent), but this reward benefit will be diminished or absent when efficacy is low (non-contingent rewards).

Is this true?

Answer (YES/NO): NO